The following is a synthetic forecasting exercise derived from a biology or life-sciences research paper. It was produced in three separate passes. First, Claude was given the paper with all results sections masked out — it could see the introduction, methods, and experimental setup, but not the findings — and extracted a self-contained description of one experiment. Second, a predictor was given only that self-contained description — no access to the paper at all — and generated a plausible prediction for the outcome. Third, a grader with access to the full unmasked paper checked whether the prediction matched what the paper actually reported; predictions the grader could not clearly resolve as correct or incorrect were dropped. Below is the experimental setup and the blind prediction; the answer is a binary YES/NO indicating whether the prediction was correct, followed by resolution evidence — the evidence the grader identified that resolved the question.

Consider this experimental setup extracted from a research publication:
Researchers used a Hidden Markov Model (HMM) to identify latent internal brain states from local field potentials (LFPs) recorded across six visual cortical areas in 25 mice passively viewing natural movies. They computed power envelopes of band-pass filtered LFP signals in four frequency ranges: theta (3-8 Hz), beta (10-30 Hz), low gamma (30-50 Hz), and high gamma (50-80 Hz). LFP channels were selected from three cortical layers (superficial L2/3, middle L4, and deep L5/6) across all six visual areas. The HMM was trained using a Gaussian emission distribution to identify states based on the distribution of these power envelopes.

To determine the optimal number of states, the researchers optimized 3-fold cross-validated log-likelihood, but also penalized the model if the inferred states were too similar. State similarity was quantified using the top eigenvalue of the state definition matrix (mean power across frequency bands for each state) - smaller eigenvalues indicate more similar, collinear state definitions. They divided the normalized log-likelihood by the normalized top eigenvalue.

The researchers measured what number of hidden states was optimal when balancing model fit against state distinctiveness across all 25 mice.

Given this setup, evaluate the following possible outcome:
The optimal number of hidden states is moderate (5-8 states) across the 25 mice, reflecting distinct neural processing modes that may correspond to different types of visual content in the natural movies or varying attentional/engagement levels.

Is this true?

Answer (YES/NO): NO